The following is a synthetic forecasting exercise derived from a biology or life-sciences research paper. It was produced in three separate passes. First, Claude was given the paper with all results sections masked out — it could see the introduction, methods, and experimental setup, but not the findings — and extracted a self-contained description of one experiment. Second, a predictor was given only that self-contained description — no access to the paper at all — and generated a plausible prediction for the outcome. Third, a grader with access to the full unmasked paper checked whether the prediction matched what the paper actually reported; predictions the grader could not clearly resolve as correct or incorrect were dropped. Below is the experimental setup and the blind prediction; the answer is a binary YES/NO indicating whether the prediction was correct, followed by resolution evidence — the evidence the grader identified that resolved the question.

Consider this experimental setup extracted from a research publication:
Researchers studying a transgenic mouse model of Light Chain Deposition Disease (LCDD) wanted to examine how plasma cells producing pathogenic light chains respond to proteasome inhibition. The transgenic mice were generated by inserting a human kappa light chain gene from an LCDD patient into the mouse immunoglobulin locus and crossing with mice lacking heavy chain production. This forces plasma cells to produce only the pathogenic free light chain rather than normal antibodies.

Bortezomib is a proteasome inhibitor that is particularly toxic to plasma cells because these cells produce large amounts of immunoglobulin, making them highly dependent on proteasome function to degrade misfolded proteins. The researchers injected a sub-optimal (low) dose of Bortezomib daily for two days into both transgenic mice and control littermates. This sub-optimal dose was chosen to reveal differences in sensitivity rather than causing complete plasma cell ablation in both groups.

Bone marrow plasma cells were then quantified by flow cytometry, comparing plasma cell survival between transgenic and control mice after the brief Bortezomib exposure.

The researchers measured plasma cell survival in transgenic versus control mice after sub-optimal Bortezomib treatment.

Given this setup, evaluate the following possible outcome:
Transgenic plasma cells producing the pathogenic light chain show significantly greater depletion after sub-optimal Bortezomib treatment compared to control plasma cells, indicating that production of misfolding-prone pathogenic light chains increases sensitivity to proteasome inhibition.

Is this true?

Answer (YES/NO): YES